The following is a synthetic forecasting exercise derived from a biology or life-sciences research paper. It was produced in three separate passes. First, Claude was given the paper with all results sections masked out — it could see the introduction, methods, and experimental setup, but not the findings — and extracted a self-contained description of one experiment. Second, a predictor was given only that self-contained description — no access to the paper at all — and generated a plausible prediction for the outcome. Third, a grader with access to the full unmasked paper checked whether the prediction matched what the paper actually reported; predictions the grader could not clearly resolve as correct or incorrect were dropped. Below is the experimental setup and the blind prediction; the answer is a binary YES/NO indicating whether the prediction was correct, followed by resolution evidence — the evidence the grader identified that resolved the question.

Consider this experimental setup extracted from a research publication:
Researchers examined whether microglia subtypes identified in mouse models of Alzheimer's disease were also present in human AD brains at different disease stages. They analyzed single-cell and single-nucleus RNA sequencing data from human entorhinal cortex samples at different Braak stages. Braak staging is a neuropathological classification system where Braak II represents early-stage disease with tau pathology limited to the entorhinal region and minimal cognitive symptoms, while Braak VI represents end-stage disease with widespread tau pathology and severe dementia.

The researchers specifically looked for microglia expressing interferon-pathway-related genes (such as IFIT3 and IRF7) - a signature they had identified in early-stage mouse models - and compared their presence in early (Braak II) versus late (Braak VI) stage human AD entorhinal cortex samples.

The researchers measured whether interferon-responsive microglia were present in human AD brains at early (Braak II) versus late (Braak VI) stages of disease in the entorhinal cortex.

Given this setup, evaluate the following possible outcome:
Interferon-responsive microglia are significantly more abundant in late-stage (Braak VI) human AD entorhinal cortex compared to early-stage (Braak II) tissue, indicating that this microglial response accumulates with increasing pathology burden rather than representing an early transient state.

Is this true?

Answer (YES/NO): NO